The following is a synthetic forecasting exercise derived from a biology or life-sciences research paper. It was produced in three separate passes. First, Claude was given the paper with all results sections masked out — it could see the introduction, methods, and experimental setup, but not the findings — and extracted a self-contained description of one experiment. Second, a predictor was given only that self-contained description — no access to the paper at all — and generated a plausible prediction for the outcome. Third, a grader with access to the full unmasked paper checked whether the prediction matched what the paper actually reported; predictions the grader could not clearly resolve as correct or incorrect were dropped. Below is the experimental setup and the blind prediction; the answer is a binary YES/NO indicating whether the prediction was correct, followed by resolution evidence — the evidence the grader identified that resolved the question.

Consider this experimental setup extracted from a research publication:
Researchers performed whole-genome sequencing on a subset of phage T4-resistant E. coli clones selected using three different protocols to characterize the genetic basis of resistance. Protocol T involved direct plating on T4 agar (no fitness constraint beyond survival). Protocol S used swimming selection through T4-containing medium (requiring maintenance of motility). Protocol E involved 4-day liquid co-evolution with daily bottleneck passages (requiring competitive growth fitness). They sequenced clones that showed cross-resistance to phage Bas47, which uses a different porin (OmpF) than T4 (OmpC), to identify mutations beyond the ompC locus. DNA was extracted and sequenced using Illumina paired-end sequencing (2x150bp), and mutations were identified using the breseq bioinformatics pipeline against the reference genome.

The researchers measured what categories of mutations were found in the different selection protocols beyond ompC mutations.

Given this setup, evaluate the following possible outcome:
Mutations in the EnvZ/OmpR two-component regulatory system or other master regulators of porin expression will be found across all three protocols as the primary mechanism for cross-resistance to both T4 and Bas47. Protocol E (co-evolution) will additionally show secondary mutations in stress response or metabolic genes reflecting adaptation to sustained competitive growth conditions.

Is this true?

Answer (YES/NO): NO